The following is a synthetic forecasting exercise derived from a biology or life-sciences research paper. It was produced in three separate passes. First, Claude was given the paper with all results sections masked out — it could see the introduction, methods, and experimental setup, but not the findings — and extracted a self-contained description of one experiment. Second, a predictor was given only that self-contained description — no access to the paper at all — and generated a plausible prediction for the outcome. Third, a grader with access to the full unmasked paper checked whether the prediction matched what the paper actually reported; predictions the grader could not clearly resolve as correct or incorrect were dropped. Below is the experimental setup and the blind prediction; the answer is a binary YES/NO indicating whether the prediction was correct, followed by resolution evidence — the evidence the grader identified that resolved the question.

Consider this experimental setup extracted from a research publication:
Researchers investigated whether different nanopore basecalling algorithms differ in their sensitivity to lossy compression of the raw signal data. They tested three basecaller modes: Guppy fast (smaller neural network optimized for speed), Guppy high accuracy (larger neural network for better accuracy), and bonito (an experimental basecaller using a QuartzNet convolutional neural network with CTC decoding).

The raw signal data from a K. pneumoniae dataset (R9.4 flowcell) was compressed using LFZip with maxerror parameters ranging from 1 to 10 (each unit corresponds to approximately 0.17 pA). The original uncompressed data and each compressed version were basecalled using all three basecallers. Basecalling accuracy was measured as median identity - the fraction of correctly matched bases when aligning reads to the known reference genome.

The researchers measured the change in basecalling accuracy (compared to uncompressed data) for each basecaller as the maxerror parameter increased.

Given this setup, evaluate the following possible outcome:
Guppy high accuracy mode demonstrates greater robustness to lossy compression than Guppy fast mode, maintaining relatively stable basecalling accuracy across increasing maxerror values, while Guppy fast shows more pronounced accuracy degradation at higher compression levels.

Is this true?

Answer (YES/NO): NO